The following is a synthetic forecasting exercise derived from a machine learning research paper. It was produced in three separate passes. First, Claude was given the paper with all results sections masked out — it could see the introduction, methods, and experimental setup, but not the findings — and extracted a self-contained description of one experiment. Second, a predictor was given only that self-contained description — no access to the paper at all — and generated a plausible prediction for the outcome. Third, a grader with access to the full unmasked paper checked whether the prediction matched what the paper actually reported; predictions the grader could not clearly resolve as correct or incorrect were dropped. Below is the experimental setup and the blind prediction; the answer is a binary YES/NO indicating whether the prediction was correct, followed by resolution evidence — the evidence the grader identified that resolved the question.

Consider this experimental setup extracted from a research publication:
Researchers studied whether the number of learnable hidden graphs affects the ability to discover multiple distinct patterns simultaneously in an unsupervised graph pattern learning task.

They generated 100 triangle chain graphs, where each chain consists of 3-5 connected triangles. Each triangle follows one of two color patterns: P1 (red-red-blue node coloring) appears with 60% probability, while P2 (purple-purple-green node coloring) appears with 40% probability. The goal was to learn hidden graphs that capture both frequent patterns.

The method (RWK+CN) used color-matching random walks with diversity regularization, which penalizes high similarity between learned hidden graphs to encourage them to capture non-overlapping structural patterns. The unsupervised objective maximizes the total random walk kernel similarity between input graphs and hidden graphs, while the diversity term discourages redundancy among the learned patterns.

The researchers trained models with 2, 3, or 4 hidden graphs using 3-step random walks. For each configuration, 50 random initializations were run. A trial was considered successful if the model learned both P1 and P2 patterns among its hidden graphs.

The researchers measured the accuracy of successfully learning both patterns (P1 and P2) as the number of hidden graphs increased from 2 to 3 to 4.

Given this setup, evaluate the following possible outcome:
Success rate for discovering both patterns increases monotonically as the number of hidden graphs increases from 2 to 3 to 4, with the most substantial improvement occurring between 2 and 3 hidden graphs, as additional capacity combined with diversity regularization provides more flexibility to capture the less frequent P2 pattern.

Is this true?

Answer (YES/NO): YES